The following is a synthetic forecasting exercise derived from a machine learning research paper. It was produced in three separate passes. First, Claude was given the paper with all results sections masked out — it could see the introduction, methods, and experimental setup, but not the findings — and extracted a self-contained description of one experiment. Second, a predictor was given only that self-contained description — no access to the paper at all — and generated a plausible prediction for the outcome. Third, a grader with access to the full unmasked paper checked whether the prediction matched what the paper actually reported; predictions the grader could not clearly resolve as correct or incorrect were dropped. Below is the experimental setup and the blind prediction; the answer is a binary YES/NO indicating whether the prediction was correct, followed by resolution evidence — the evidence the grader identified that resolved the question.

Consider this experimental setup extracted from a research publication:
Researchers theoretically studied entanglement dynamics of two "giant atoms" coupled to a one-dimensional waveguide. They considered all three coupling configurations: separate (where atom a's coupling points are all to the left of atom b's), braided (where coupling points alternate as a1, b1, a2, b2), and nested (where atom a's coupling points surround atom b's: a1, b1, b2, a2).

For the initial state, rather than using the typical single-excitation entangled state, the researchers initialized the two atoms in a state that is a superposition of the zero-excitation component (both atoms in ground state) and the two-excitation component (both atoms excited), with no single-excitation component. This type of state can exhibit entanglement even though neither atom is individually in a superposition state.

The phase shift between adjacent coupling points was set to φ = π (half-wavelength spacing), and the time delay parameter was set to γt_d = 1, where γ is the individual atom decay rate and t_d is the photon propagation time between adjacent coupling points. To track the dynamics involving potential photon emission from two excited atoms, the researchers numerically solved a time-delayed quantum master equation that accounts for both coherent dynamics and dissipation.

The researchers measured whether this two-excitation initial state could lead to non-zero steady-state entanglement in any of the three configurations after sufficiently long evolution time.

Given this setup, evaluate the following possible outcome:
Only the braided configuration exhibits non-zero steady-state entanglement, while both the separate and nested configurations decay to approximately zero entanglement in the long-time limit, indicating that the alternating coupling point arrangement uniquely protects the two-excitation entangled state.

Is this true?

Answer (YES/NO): NO